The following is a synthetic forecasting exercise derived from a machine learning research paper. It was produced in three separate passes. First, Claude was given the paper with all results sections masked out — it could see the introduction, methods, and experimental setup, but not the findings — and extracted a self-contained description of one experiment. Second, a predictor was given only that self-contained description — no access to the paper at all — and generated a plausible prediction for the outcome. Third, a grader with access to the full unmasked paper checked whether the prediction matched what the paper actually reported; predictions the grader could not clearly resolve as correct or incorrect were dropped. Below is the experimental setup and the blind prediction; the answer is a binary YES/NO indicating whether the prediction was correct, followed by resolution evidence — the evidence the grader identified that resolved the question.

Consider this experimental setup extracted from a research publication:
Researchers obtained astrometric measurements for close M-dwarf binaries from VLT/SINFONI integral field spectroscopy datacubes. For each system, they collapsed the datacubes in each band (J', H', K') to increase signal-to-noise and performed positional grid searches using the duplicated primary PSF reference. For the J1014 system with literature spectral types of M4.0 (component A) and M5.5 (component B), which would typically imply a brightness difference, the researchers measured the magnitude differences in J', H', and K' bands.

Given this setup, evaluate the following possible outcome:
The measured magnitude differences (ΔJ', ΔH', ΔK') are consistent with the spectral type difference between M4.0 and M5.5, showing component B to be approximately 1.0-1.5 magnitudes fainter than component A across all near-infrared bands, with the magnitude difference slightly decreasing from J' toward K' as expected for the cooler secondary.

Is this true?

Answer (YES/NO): NO